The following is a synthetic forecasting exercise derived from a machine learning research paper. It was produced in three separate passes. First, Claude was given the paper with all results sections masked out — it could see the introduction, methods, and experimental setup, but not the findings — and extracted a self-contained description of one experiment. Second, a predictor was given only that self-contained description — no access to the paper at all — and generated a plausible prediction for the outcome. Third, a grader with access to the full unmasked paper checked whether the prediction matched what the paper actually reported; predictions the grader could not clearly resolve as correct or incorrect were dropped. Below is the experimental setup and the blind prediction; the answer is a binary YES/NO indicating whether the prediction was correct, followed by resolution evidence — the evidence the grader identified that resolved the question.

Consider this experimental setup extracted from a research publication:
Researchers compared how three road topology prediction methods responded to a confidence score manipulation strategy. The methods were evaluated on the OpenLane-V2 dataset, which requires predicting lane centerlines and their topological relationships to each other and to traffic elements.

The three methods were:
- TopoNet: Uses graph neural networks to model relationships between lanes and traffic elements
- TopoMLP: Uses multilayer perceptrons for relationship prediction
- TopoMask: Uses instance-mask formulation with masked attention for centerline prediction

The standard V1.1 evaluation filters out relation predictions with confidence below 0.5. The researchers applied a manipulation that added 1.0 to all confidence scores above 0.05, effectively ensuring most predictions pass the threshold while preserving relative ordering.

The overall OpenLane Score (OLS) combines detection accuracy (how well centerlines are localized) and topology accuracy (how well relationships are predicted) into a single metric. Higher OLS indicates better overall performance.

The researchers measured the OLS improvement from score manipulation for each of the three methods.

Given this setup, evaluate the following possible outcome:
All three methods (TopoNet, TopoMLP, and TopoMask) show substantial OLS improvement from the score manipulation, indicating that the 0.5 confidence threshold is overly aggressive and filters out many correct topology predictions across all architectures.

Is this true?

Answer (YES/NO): NO